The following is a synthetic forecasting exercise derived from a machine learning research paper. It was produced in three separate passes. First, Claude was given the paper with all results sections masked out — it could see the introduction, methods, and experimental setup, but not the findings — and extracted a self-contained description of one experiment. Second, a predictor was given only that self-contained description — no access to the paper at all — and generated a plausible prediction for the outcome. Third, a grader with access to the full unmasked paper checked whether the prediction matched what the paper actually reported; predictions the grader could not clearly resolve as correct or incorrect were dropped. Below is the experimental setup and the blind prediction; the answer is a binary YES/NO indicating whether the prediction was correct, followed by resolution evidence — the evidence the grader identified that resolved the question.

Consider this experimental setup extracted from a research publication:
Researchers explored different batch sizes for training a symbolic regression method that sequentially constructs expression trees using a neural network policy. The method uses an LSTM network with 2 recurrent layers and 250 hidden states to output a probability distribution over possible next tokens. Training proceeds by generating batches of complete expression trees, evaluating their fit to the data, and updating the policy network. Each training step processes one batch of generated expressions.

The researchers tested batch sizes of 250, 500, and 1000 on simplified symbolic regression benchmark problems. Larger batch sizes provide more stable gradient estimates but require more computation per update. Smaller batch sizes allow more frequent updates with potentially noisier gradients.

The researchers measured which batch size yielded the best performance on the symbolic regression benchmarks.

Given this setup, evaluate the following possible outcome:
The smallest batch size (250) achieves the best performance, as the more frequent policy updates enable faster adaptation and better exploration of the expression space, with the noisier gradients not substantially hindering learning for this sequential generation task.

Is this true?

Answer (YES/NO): YES